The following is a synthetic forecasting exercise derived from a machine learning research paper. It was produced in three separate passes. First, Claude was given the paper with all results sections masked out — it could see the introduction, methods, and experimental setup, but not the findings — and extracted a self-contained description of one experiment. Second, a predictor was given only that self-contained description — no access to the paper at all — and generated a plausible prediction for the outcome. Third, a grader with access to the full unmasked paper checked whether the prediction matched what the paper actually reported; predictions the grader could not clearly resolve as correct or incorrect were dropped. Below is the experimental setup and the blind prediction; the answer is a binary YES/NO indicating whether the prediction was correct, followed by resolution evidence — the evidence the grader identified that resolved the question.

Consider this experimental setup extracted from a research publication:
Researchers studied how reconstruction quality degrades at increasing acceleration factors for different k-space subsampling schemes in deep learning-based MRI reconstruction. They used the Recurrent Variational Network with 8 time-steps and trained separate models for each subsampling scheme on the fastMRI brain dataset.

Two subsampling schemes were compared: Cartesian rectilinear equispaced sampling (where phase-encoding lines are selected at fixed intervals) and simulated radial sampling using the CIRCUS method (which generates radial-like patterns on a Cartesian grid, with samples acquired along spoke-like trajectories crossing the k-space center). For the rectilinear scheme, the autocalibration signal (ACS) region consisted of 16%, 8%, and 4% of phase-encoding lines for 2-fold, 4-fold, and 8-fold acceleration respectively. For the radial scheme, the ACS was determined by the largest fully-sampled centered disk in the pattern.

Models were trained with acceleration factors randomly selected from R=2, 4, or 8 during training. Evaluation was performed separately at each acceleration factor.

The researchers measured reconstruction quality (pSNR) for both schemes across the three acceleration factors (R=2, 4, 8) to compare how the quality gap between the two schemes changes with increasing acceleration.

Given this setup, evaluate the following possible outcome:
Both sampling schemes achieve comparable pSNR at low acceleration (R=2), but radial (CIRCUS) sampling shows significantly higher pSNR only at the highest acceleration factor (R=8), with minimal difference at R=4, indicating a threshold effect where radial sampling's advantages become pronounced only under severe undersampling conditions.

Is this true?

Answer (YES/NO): NO